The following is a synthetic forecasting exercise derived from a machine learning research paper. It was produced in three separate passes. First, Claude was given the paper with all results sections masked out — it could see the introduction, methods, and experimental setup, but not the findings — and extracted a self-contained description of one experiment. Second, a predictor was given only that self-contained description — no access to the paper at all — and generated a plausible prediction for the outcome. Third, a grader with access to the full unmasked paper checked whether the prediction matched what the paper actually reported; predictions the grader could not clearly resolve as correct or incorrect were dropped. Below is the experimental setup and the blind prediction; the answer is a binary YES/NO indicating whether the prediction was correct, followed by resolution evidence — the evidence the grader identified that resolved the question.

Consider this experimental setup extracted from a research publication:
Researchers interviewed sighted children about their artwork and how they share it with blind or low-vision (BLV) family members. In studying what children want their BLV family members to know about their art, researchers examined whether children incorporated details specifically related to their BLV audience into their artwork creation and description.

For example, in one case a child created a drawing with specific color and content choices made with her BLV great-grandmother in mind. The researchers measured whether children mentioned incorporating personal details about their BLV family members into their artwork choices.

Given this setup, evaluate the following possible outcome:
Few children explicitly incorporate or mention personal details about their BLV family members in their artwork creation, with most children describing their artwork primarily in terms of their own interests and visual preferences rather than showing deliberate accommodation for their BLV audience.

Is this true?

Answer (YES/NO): NO